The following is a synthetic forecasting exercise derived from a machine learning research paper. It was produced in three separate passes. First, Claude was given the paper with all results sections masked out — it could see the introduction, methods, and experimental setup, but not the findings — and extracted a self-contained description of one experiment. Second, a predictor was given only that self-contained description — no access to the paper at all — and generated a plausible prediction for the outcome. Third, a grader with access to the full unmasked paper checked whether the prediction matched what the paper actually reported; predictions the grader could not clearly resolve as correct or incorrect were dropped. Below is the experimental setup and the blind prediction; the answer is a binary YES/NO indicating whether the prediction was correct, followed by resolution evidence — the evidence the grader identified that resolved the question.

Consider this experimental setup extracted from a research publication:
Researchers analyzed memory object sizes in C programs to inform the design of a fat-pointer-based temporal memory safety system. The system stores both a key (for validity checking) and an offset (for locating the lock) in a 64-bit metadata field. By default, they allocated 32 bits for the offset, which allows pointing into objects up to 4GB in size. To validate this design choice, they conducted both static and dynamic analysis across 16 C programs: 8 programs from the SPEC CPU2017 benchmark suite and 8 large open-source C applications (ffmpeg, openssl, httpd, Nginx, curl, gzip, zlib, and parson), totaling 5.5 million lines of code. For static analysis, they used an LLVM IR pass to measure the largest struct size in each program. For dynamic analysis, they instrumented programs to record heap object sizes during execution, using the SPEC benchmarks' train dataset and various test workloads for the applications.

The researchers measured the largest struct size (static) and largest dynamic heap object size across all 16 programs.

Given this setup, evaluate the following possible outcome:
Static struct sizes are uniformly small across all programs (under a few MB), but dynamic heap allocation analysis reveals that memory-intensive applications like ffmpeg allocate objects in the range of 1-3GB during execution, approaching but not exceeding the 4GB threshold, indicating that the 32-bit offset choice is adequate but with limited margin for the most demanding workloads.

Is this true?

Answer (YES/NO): NO